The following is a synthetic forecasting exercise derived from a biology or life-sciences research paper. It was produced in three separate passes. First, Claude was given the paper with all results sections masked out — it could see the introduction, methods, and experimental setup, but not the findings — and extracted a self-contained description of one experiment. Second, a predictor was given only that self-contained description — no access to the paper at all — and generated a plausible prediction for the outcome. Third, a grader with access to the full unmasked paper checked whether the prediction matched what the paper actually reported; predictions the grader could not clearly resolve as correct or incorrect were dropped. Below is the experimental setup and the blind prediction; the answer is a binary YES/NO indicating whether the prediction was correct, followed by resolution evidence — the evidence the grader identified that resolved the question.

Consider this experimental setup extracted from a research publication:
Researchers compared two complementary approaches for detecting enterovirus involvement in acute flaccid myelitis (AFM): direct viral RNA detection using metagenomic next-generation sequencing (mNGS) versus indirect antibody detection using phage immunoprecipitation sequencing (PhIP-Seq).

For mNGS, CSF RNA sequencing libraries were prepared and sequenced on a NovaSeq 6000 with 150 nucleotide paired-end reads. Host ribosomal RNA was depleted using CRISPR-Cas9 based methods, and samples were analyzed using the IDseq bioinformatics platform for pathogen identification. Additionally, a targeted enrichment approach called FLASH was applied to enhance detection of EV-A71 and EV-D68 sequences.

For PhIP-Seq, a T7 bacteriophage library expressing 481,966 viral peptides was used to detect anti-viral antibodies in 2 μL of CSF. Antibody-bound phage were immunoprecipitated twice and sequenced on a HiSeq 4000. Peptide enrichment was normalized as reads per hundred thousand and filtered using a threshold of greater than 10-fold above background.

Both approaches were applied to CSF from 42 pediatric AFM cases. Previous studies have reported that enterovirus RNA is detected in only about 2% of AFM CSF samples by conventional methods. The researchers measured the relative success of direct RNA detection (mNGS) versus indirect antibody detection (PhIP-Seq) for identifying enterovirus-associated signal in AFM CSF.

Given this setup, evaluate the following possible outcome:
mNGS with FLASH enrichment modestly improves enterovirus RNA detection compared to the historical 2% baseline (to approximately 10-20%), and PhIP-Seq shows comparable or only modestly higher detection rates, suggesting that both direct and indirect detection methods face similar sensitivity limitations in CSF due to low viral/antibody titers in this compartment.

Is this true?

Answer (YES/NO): NO